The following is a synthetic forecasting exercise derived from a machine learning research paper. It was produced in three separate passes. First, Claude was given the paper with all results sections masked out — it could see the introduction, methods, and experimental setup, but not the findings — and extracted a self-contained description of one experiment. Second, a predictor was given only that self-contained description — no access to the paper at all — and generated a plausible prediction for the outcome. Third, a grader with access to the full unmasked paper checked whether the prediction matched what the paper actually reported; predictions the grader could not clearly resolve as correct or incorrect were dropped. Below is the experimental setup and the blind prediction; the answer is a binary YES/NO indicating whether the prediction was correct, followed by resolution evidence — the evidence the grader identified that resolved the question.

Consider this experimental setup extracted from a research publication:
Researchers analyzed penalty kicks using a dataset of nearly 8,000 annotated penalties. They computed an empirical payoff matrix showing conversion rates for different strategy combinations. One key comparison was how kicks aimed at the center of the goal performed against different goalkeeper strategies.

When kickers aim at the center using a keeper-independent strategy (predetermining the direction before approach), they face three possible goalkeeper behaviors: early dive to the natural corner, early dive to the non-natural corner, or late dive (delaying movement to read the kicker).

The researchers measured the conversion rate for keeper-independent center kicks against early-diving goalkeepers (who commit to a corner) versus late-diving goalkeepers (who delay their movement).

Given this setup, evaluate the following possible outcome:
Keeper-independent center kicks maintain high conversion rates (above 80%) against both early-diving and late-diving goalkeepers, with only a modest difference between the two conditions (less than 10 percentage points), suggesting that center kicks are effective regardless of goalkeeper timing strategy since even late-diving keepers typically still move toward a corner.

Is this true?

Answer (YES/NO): NO